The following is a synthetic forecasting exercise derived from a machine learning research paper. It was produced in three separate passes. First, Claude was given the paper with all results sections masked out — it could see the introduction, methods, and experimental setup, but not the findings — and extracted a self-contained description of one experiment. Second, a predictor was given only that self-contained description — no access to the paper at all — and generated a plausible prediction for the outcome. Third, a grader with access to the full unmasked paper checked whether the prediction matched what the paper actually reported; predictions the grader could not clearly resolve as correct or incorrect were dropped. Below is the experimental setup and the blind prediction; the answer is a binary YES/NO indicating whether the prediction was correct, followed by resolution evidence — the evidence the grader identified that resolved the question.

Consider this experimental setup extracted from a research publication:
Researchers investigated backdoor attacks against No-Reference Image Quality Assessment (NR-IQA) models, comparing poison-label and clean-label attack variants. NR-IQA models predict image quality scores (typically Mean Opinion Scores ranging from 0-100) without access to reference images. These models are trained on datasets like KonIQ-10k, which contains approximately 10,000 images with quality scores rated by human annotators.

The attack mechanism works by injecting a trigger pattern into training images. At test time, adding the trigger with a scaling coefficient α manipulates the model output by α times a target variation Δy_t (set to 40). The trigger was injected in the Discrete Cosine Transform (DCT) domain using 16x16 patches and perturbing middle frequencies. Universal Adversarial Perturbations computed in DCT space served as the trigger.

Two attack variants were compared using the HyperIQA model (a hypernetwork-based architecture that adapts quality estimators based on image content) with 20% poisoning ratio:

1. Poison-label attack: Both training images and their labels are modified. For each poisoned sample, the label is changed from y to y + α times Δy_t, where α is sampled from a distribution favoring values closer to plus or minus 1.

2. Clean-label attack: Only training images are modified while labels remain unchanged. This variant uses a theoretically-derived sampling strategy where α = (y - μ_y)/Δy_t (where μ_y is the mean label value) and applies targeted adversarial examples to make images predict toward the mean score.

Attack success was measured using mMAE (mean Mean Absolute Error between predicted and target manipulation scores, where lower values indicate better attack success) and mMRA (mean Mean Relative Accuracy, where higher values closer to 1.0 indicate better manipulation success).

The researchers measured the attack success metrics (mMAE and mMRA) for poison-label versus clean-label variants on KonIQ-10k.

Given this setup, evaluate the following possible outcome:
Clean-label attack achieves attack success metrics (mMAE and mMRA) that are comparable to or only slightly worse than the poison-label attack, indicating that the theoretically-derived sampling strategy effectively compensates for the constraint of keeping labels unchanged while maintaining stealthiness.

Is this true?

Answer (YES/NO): NO